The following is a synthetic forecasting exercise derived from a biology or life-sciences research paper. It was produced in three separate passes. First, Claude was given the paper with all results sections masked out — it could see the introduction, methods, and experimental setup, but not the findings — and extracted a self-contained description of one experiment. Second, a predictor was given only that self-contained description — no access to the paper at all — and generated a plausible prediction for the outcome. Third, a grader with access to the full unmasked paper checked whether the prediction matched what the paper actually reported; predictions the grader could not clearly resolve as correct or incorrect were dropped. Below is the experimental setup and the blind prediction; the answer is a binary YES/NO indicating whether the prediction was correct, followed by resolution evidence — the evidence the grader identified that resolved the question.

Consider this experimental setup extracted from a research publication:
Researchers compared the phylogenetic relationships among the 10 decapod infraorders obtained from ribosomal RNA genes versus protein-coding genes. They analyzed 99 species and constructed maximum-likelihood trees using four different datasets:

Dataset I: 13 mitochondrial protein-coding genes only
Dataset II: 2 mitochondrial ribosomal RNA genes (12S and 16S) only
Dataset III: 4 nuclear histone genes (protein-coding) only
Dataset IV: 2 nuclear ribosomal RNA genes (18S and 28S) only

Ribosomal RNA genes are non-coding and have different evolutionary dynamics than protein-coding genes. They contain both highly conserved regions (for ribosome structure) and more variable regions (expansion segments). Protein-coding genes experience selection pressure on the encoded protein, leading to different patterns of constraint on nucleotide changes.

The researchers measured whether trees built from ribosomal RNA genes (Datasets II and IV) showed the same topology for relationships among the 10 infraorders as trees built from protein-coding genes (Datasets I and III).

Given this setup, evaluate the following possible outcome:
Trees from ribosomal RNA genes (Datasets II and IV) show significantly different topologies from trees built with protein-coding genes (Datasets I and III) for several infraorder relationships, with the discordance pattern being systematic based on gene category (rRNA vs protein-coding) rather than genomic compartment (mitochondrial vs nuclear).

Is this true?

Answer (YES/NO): NO